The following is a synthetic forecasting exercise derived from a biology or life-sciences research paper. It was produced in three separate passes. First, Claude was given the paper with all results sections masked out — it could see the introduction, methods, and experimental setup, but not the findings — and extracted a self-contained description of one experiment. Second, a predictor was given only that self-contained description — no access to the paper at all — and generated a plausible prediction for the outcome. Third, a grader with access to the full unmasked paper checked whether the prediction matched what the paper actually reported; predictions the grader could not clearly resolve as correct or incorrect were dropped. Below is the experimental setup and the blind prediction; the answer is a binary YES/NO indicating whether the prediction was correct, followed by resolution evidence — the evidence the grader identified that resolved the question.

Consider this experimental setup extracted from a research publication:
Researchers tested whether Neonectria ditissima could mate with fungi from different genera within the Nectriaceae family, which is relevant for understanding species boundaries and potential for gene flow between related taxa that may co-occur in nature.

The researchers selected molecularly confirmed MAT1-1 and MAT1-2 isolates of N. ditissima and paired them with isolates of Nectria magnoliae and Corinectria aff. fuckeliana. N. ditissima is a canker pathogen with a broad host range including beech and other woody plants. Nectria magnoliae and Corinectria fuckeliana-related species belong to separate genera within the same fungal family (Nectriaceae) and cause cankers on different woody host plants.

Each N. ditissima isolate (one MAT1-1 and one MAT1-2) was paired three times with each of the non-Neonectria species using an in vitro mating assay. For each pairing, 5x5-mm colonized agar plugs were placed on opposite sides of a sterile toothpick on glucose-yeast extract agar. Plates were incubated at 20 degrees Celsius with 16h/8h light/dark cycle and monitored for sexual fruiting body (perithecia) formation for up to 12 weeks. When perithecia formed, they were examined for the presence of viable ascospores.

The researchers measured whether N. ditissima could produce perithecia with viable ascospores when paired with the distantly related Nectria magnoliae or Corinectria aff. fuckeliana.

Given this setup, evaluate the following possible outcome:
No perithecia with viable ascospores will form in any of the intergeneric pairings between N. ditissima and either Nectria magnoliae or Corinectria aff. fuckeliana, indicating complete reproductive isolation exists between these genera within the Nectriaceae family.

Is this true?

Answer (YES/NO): YES